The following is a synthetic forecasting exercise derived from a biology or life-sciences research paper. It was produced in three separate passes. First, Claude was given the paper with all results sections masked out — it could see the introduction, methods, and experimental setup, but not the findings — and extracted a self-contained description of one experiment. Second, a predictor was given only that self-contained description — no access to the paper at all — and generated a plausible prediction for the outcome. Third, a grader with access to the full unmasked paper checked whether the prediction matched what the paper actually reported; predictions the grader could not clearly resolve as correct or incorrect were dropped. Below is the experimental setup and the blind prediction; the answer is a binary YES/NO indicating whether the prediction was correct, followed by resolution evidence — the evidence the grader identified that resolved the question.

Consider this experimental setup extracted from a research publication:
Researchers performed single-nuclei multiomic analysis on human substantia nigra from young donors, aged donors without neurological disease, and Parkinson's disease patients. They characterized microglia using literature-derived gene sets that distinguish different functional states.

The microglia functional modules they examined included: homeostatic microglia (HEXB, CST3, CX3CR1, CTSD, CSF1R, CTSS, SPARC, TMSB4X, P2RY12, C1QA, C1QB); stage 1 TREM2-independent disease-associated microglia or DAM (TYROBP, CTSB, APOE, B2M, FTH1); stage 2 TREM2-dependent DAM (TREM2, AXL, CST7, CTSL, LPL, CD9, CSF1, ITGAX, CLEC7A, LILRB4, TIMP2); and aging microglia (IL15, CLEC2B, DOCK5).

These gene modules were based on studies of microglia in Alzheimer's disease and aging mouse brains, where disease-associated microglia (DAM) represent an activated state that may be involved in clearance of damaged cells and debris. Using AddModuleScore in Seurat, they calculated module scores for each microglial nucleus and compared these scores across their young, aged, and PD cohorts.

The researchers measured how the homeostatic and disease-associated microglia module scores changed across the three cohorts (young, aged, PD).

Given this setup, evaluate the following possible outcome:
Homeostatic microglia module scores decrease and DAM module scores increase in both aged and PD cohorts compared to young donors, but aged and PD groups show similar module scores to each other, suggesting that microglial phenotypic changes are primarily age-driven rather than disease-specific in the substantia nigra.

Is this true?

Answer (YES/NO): NO